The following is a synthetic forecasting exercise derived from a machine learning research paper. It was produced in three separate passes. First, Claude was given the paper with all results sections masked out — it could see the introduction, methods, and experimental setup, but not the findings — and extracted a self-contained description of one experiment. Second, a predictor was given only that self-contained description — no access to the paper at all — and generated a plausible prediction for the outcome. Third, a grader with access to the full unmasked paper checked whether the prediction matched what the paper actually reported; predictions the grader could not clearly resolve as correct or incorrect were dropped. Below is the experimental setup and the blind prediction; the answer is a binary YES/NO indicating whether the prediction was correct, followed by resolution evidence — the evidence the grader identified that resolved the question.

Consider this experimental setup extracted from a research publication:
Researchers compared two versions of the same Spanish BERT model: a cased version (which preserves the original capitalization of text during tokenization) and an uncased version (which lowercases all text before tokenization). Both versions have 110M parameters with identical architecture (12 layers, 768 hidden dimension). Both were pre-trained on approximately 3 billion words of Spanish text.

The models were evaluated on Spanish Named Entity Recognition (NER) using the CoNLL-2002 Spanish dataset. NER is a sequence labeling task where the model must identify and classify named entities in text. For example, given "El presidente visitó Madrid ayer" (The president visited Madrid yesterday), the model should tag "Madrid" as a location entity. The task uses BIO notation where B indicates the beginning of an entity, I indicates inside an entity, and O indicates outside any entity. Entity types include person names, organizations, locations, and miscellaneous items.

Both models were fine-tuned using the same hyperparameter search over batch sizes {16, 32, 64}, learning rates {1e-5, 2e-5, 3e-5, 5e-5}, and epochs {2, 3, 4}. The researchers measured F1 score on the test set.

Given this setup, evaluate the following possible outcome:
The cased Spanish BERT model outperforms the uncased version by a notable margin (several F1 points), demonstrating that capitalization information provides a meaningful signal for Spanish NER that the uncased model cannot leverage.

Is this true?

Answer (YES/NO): YES